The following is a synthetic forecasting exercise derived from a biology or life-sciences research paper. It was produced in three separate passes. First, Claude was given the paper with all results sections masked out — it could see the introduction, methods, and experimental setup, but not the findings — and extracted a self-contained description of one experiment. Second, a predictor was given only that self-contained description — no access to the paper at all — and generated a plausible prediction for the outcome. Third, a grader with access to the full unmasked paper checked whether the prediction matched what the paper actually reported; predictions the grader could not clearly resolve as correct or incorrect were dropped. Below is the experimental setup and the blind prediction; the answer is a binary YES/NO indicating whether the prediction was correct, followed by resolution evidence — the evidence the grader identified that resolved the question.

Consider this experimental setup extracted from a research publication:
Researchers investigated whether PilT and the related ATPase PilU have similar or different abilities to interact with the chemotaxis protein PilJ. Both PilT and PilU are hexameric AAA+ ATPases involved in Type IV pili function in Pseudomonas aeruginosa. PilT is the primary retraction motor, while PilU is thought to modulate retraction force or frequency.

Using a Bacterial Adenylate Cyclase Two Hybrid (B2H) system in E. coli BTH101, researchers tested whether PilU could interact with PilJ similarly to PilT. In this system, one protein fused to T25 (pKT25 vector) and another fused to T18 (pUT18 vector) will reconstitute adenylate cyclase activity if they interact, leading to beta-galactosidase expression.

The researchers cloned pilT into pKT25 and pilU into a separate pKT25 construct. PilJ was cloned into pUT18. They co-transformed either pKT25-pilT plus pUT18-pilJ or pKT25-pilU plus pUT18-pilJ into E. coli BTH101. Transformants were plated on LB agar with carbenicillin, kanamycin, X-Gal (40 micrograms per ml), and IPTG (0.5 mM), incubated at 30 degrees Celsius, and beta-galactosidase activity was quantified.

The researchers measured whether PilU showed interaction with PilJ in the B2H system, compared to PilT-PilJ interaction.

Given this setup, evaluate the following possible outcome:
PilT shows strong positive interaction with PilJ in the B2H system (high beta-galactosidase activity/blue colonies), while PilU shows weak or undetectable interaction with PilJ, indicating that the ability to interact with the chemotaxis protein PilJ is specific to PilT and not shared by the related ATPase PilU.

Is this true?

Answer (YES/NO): YES